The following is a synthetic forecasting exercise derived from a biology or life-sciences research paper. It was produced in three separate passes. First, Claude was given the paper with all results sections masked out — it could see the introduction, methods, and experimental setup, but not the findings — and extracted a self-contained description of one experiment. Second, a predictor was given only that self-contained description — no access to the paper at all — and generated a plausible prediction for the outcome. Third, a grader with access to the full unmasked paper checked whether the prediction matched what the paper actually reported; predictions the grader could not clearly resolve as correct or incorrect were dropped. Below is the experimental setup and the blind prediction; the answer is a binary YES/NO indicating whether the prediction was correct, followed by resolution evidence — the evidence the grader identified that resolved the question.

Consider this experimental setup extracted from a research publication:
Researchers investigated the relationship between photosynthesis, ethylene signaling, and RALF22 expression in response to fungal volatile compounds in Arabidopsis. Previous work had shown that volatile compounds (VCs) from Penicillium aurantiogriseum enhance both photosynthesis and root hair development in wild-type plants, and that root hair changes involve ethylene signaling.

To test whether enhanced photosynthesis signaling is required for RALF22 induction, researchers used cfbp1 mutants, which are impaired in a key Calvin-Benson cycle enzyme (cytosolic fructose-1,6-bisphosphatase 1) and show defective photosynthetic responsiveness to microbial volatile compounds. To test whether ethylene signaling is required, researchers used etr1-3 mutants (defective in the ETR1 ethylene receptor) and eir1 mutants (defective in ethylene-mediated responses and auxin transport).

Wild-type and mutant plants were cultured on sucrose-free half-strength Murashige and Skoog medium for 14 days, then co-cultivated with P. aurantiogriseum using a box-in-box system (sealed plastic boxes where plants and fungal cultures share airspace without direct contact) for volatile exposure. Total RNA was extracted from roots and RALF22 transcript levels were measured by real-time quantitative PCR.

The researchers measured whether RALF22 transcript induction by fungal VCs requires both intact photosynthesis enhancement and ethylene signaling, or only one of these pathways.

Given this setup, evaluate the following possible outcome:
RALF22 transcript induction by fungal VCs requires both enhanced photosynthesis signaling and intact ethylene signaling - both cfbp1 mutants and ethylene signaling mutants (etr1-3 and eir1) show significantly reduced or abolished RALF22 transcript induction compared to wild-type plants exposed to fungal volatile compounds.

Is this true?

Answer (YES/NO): YES